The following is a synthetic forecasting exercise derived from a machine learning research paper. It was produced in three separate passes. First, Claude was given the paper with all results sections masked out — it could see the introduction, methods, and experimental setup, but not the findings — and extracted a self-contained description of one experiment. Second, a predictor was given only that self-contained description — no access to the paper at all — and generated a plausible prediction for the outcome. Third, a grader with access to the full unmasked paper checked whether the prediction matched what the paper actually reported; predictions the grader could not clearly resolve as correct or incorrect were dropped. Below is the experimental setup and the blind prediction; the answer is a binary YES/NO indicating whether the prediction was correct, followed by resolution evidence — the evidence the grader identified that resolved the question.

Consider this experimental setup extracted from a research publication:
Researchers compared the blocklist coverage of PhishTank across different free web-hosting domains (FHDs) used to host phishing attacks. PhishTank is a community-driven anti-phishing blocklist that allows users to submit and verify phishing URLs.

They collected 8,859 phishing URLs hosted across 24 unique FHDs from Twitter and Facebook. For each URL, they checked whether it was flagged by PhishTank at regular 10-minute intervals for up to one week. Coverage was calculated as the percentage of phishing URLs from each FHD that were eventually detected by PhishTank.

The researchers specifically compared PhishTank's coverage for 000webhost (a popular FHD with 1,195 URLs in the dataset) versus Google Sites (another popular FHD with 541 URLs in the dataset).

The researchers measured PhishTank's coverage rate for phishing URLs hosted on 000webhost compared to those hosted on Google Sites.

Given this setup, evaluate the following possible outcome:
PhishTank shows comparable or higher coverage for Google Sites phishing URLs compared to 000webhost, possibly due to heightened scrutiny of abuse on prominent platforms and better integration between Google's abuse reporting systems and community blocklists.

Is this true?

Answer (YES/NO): NO